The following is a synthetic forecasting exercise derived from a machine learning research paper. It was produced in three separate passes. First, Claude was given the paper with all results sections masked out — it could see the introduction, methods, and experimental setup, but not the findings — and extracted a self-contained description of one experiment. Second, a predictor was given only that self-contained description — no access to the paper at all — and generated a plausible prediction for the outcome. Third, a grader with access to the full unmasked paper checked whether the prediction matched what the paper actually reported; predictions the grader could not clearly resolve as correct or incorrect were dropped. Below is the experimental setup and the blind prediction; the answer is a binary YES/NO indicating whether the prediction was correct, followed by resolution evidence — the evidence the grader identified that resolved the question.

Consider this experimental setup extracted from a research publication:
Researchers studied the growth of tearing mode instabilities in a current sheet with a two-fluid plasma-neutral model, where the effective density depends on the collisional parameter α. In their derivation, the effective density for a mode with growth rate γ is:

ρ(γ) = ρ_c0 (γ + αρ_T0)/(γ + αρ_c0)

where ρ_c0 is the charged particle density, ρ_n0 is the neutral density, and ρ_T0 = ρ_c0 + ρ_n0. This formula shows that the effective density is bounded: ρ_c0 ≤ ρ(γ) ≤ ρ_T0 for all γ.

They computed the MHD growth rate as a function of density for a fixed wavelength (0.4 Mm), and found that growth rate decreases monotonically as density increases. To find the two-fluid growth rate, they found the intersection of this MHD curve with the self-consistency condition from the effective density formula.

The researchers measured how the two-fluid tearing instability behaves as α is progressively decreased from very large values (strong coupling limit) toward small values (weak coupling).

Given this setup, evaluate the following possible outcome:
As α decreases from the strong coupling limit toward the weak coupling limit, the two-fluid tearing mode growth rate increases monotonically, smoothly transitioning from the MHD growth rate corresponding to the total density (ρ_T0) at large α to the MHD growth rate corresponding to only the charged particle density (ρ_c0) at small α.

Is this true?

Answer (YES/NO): YES